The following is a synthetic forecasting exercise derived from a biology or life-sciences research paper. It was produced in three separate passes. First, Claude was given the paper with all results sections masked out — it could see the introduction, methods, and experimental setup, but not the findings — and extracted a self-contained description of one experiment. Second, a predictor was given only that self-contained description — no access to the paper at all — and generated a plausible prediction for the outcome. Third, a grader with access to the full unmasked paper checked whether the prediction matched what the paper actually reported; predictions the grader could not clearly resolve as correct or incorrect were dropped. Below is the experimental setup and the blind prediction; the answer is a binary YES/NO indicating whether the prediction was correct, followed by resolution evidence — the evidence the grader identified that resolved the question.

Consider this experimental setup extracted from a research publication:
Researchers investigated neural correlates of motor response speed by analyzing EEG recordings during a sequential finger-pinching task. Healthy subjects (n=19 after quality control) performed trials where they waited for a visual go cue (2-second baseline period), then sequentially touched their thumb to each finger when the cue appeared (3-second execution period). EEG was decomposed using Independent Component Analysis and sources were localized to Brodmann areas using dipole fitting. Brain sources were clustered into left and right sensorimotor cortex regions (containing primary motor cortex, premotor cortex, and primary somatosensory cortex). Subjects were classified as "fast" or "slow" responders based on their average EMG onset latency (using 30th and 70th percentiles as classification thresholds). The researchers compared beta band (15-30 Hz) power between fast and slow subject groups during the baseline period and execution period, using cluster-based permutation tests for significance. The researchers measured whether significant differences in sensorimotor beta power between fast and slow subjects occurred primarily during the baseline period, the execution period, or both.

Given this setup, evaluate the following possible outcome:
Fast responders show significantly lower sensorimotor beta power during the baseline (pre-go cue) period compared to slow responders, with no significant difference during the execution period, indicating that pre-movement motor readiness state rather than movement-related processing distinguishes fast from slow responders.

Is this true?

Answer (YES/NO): NO